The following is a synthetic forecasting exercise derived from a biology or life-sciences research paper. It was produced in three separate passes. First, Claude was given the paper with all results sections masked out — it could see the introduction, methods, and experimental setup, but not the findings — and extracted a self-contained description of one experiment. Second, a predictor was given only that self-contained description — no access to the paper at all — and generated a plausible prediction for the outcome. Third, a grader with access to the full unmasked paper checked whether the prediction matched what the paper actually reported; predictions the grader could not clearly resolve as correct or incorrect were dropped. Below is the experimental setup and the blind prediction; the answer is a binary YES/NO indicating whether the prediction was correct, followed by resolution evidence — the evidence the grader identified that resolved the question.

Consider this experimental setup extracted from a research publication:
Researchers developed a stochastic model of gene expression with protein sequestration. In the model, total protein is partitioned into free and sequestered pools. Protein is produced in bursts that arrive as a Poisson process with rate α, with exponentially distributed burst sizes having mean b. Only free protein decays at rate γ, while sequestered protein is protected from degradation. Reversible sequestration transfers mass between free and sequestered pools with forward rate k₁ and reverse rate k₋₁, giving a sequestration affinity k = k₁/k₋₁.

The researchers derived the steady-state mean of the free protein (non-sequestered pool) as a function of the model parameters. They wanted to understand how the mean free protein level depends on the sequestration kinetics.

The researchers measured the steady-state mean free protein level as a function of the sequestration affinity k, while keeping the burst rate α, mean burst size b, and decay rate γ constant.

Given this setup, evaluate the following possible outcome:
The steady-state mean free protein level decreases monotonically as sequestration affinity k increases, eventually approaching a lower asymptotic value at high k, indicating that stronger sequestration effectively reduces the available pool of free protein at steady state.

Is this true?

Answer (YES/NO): NO